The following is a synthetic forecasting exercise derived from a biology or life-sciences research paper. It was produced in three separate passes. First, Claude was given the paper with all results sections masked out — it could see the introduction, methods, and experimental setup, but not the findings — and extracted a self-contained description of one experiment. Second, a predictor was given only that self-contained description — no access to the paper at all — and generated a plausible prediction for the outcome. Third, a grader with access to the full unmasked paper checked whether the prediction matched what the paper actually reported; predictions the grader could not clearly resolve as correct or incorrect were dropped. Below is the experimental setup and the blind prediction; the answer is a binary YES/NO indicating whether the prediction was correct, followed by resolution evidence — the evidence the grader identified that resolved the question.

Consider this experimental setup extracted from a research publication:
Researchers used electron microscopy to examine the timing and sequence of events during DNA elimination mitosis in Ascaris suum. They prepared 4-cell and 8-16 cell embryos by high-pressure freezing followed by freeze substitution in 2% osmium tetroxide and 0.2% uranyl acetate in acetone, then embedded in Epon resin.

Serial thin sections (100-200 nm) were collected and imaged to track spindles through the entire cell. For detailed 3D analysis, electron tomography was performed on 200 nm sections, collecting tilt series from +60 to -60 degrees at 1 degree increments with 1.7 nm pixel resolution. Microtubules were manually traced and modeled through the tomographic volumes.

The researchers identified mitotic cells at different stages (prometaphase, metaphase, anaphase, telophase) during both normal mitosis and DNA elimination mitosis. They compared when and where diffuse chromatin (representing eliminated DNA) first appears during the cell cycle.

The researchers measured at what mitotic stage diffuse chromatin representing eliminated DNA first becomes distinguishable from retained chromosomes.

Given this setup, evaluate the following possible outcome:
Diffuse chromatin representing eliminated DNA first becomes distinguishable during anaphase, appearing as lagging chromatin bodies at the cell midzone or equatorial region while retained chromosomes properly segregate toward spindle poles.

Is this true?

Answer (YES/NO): NO